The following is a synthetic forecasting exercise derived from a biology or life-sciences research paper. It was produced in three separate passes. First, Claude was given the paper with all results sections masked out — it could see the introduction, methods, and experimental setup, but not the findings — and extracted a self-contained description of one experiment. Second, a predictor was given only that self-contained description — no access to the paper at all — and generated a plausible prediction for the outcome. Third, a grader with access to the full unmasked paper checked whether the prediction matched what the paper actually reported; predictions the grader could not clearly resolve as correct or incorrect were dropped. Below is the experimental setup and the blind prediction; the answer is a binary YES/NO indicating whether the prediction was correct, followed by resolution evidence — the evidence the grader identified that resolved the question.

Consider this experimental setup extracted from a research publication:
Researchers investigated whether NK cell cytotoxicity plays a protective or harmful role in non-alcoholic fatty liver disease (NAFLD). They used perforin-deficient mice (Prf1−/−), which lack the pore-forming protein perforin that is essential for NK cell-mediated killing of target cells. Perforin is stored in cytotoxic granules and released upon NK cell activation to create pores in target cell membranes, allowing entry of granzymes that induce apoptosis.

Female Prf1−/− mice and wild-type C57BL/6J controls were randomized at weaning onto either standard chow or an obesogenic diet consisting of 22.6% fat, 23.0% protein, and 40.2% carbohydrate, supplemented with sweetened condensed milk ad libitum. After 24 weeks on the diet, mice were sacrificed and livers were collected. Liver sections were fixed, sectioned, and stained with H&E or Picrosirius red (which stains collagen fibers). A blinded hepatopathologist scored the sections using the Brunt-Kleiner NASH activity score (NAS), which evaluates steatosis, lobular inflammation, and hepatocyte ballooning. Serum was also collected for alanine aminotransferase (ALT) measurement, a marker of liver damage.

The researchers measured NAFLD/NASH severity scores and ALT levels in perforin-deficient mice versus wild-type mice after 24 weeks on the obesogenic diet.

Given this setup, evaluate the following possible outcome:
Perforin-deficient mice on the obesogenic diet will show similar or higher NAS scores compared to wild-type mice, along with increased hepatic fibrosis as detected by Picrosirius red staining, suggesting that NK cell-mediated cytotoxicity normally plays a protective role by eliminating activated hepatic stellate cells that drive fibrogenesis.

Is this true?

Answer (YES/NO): NO